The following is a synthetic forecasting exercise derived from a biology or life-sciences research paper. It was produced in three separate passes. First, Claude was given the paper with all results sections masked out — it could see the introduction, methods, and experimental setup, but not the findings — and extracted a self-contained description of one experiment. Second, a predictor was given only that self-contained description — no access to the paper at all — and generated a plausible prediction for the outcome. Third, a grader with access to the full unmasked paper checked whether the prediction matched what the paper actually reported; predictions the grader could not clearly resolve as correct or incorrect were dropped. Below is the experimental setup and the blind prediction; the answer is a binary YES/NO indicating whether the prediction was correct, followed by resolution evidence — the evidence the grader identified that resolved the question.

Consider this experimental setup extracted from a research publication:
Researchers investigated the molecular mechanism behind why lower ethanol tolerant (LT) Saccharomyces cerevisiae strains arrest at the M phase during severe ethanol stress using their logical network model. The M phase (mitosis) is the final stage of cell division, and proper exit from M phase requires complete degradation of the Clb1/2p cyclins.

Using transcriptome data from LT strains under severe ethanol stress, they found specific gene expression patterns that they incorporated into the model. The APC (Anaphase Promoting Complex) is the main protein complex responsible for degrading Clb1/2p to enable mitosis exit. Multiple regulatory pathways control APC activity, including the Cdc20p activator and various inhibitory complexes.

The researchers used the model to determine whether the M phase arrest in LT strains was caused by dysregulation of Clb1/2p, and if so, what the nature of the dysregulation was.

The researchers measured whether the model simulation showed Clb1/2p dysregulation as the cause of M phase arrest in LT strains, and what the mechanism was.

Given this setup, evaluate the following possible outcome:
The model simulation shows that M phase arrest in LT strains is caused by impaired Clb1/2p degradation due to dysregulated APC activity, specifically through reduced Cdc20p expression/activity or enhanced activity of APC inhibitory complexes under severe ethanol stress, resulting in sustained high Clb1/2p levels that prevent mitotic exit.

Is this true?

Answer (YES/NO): NO